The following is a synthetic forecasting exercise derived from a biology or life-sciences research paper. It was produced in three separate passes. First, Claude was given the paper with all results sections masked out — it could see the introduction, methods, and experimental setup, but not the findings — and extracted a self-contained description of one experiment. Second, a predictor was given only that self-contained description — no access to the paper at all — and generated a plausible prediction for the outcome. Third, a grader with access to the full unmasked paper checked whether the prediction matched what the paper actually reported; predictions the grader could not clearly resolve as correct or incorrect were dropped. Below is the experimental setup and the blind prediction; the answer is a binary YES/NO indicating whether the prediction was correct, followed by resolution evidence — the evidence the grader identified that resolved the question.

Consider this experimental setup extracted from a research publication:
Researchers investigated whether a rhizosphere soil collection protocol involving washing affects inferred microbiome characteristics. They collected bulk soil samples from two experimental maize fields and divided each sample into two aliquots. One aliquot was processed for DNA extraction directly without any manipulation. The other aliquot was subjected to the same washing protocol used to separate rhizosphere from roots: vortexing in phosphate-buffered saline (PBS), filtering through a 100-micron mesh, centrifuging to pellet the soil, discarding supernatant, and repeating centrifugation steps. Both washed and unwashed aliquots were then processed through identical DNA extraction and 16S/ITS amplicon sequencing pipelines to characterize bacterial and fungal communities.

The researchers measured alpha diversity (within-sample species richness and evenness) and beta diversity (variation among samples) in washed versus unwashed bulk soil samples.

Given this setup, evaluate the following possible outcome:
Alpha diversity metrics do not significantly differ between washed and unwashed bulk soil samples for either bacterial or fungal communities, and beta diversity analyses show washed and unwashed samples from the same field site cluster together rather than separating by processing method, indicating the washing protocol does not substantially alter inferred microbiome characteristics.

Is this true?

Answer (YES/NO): NO